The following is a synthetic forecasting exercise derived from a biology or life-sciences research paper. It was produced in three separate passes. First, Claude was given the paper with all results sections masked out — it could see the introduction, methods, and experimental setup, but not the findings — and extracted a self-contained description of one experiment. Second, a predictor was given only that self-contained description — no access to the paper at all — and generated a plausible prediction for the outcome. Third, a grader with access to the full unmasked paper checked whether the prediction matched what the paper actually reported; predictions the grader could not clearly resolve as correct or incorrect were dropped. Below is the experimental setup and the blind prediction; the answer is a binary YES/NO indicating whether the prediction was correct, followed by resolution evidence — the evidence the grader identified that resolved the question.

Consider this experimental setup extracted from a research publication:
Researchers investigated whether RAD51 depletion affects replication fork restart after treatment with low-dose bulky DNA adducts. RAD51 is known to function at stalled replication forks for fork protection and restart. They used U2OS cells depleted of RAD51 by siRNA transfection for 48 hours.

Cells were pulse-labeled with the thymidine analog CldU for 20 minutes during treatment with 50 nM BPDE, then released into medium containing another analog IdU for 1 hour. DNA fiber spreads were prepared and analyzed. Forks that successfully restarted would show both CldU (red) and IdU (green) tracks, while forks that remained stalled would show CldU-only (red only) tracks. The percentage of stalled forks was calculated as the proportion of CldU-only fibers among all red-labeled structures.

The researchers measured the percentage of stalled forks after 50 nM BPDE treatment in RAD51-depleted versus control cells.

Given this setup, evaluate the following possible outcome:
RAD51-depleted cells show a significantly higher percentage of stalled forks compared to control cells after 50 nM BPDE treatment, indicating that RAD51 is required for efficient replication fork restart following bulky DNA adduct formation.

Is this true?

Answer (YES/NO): NO